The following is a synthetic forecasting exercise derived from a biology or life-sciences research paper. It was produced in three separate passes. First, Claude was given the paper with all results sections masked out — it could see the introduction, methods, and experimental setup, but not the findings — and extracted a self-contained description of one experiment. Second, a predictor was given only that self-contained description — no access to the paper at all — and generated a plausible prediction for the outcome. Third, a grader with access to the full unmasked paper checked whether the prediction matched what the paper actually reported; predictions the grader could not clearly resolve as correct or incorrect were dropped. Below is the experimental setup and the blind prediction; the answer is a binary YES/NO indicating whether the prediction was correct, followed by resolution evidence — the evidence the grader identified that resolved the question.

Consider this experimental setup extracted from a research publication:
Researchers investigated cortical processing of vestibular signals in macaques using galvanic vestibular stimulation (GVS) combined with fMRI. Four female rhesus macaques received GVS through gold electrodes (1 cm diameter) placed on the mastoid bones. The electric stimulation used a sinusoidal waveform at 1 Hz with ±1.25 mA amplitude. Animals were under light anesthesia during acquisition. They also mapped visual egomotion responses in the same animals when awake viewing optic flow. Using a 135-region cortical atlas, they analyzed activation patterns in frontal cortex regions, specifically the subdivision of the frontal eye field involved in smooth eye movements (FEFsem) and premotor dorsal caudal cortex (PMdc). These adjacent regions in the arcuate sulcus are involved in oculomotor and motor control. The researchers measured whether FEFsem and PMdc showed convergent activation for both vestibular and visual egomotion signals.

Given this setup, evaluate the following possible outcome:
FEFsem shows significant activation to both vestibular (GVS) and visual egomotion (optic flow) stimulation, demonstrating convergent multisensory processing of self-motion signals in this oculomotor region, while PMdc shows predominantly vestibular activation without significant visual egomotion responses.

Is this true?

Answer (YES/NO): NO